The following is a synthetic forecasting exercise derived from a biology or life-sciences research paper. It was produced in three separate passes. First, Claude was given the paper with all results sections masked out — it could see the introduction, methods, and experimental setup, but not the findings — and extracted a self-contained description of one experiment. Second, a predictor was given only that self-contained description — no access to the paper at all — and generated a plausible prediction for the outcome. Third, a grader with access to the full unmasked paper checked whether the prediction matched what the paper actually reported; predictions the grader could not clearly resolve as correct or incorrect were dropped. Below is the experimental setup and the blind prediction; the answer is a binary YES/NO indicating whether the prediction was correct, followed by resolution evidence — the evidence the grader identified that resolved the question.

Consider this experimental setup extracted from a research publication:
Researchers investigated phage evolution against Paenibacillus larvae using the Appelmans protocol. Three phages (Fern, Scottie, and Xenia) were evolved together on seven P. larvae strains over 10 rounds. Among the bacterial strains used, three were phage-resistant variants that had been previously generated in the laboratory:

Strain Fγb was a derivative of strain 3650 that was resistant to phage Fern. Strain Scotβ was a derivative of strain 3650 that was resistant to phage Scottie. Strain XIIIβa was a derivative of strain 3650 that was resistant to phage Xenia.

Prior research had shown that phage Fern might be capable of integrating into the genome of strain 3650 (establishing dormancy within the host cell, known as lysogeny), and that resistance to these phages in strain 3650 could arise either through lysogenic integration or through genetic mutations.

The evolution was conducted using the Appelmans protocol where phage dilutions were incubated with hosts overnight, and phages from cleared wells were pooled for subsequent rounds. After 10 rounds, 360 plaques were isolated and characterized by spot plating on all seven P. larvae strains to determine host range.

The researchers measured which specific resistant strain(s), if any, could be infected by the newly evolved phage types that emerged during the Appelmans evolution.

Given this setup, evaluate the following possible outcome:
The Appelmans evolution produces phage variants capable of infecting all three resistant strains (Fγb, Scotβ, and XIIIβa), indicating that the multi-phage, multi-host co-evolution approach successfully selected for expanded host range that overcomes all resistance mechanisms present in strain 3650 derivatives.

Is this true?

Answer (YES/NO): YES